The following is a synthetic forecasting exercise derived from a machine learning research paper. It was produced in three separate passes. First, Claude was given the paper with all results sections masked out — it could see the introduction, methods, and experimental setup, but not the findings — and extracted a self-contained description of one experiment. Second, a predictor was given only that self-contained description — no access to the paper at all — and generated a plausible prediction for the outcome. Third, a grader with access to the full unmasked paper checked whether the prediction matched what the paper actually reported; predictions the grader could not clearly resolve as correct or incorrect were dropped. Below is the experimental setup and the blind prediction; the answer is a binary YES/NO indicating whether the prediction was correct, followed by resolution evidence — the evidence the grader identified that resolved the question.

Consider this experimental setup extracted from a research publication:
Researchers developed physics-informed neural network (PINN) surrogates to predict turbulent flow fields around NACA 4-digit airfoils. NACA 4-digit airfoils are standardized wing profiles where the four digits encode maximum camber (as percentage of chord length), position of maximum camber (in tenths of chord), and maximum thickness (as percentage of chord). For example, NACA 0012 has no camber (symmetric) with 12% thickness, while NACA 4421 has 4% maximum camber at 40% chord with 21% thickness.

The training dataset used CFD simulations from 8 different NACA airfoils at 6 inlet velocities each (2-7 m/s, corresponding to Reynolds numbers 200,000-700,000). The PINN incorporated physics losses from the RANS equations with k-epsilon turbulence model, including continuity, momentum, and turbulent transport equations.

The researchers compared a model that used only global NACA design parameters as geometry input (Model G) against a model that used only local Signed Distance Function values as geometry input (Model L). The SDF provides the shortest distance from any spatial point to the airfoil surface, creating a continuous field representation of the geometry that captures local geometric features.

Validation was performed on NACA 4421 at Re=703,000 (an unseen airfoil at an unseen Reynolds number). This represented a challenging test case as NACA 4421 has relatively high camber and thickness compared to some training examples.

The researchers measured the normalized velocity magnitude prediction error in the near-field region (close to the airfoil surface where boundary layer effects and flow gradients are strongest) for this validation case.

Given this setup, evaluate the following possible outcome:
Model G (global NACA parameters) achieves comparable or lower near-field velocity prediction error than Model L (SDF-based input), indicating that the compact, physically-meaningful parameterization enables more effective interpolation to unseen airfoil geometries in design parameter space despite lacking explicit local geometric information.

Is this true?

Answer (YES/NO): NO